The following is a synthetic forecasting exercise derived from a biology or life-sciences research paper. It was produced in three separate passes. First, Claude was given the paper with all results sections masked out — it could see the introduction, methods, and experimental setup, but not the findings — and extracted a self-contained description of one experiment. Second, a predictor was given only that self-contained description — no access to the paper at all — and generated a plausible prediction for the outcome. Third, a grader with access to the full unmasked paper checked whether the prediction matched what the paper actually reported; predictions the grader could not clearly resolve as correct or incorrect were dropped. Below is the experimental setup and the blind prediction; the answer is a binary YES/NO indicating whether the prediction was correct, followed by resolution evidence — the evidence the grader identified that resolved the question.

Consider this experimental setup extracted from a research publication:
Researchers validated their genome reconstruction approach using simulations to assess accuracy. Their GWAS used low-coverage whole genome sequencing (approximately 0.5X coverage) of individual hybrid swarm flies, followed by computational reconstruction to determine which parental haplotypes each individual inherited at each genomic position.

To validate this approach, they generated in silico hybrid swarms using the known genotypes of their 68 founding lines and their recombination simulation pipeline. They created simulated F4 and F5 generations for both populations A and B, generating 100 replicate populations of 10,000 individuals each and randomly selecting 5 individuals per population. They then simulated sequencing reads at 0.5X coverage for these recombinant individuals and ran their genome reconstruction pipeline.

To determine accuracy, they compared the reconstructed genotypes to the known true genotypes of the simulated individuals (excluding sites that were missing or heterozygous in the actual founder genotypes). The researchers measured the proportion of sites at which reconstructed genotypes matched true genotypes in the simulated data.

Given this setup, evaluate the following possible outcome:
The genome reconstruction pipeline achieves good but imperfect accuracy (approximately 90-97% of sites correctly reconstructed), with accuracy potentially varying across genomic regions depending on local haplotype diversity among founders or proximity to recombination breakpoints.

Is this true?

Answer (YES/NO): NO